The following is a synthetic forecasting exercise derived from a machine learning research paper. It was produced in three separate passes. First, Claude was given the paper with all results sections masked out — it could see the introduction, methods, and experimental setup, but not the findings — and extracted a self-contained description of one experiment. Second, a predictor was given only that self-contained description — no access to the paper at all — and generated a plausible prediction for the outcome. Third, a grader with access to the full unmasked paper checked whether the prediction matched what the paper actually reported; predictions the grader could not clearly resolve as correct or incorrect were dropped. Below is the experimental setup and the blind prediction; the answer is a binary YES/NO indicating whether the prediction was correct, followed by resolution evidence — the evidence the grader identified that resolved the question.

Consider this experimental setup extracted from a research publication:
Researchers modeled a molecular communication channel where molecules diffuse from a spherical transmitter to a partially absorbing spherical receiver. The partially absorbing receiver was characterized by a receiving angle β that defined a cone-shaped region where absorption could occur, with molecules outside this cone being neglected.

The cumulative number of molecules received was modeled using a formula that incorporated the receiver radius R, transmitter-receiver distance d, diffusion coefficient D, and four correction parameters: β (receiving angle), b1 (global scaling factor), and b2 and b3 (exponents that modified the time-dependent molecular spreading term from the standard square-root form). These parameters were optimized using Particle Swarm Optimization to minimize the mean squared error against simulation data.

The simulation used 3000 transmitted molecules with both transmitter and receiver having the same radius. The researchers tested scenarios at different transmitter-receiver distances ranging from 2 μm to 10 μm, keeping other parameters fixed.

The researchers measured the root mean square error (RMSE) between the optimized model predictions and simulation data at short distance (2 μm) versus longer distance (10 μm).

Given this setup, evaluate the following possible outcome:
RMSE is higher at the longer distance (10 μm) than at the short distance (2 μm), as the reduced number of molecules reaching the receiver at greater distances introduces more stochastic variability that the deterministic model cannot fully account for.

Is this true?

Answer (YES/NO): NO